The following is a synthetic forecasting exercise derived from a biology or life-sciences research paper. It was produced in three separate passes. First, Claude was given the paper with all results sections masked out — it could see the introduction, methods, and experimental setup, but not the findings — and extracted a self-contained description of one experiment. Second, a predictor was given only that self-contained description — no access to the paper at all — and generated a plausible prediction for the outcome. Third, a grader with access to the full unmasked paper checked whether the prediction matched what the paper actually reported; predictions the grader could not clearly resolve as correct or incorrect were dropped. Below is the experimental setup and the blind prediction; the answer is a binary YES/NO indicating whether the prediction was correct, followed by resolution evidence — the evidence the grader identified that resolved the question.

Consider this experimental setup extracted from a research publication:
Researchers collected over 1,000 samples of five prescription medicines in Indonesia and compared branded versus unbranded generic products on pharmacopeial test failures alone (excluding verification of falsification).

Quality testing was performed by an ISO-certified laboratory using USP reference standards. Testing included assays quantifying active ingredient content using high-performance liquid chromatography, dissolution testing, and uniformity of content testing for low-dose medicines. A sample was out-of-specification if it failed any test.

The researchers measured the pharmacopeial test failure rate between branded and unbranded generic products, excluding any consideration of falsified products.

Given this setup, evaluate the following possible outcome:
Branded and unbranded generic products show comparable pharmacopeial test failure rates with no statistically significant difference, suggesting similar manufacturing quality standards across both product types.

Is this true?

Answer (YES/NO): YES